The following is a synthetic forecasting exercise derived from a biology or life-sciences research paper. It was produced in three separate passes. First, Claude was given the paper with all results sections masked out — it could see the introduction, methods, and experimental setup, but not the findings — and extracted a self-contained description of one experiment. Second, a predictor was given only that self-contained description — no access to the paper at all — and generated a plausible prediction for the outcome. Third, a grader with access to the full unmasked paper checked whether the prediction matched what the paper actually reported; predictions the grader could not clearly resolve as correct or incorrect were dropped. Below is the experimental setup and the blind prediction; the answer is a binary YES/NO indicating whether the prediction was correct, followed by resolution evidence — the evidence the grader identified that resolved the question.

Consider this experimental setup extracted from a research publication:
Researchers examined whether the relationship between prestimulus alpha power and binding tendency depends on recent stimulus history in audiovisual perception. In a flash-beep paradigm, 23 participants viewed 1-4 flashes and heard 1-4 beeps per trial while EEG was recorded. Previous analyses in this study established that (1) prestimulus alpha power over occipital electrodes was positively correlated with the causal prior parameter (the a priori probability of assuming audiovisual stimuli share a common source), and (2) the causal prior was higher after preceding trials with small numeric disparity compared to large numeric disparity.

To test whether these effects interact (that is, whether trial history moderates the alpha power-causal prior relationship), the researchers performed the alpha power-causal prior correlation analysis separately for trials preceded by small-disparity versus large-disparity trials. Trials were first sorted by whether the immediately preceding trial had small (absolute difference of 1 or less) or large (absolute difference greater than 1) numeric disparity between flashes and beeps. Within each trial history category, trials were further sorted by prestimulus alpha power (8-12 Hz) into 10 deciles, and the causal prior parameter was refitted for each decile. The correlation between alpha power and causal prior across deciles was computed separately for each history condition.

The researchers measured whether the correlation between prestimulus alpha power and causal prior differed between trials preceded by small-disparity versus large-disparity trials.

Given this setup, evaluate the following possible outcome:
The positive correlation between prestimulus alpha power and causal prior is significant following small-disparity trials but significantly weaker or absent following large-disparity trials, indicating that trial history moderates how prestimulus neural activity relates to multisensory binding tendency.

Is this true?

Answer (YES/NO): NO